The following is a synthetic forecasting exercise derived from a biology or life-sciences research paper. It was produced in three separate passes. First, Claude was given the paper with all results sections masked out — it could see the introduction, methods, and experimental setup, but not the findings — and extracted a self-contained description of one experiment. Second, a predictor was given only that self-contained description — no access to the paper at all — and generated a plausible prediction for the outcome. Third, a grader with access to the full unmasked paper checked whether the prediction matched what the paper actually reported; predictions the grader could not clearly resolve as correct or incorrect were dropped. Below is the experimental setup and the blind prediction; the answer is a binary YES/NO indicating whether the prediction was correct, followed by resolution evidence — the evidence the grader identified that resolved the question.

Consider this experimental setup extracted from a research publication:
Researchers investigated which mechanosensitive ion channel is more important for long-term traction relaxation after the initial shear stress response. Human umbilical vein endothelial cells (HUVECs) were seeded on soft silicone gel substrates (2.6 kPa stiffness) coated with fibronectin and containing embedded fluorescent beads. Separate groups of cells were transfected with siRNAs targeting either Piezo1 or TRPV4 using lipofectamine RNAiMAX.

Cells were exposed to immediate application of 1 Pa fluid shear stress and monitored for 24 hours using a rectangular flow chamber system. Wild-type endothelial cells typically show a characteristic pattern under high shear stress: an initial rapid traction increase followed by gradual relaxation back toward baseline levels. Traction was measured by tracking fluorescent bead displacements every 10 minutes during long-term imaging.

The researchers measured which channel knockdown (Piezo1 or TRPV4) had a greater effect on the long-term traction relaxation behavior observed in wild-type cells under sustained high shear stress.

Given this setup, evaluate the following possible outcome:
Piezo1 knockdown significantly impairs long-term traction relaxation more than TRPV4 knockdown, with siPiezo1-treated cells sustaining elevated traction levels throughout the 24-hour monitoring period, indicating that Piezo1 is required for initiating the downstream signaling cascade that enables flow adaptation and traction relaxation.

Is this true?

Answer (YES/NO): NO